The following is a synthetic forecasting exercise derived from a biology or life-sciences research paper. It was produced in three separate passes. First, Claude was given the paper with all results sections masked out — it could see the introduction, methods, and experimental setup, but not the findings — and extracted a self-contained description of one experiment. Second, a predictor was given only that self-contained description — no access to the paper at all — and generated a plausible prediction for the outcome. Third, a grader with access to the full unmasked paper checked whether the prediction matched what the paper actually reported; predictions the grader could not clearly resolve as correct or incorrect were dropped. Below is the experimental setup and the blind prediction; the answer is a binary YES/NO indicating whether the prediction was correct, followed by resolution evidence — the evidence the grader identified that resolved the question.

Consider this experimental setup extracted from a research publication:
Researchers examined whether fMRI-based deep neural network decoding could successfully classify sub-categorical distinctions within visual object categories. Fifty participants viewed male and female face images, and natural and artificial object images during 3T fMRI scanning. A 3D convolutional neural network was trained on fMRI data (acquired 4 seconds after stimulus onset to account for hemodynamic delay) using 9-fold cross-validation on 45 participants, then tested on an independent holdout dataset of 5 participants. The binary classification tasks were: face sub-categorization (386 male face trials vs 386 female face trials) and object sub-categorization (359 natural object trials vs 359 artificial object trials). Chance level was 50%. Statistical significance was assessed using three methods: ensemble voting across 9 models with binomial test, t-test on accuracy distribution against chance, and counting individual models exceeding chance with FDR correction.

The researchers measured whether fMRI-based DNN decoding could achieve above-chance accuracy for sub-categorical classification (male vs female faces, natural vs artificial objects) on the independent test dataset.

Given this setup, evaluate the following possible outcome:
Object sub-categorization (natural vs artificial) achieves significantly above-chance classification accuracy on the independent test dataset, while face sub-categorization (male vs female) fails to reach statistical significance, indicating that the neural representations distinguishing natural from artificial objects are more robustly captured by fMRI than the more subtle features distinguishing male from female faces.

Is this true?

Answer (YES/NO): NO